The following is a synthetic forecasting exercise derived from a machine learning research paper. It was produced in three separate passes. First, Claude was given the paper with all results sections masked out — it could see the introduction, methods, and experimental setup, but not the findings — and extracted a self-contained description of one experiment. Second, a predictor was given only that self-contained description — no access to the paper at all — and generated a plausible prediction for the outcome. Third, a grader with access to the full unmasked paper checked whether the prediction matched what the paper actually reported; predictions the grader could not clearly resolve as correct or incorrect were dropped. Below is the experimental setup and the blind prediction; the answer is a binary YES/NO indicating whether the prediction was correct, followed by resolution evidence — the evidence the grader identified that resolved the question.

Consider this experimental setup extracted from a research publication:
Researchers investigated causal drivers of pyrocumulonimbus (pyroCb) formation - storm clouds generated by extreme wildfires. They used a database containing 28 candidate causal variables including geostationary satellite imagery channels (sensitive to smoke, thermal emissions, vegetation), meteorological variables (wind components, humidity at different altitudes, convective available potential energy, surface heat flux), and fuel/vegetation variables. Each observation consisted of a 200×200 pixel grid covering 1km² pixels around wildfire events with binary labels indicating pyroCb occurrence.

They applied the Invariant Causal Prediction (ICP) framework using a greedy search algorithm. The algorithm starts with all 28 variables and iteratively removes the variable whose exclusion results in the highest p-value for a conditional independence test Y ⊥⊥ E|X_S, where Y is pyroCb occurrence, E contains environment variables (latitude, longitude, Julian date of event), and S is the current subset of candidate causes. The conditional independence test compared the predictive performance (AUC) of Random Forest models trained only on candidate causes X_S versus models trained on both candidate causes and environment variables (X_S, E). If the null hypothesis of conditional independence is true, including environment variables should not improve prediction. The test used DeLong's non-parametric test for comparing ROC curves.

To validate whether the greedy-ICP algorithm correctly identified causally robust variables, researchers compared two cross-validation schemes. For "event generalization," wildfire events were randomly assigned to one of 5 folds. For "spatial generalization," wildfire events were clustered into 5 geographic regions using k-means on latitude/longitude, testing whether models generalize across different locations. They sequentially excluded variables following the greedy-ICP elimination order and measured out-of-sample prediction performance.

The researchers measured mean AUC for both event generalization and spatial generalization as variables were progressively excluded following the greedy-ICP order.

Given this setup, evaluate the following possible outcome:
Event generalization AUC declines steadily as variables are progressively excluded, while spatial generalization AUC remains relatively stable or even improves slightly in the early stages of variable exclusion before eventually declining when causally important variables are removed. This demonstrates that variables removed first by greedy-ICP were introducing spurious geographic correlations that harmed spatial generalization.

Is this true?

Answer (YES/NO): YES